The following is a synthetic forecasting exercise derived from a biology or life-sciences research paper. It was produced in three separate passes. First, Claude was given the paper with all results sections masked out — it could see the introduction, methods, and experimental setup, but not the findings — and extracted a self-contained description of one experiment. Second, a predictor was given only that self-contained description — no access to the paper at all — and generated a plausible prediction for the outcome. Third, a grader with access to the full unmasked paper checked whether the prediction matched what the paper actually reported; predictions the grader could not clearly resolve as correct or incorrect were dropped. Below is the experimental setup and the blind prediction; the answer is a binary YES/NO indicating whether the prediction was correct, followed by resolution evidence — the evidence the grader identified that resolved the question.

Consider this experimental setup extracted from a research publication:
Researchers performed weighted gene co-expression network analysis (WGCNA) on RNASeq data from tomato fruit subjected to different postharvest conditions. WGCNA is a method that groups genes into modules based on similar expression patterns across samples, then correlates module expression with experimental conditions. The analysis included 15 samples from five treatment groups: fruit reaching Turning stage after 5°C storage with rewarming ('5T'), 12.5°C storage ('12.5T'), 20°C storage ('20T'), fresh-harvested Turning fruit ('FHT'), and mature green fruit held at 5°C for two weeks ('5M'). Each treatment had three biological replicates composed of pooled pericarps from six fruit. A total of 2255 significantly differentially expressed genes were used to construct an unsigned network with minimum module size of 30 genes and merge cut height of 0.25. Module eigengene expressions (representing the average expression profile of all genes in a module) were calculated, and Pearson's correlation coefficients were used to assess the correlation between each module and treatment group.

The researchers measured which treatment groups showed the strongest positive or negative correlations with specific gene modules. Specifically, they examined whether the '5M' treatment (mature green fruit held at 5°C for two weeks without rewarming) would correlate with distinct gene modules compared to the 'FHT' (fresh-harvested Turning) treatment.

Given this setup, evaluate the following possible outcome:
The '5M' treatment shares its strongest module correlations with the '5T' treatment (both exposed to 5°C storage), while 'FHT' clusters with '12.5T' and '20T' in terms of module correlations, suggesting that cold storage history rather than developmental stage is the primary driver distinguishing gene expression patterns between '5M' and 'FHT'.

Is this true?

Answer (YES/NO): NO